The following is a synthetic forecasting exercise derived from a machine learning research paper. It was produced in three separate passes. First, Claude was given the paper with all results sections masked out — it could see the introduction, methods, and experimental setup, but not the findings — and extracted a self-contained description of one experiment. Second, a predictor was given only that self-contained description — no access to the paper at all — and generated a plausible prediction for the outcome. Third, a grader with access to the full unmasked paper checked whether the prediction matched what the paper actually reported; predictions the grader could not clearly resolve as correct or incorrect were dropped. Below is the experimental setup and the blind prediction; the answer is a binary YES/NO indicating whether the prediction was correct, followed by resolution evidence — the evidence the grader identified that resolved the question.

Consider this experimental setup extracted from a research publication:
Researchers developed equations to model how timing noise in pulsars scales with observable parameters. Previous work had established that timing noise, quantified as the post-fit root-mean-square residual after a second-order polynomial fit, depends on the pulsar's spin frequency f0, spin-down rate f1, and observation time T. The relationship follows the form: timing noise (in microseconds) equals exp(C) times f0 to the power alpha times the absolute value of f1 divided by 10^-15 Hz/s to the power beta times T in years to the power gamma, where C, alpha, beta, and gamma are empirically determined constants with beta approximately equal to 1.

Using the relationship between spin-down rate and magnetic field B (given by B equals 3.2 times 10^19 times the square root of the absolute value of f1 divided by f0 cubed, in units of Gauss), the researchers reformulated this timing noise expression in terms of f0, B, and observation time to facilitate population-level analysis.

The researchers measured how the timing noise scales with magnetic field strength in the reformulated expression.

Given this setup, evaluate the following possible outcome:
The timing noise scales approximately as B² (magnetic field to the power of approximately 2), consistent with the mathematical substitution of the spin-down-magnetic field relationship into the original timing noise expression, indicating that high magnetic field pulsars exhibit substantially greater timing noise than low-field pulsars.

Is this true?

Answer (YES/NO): YES